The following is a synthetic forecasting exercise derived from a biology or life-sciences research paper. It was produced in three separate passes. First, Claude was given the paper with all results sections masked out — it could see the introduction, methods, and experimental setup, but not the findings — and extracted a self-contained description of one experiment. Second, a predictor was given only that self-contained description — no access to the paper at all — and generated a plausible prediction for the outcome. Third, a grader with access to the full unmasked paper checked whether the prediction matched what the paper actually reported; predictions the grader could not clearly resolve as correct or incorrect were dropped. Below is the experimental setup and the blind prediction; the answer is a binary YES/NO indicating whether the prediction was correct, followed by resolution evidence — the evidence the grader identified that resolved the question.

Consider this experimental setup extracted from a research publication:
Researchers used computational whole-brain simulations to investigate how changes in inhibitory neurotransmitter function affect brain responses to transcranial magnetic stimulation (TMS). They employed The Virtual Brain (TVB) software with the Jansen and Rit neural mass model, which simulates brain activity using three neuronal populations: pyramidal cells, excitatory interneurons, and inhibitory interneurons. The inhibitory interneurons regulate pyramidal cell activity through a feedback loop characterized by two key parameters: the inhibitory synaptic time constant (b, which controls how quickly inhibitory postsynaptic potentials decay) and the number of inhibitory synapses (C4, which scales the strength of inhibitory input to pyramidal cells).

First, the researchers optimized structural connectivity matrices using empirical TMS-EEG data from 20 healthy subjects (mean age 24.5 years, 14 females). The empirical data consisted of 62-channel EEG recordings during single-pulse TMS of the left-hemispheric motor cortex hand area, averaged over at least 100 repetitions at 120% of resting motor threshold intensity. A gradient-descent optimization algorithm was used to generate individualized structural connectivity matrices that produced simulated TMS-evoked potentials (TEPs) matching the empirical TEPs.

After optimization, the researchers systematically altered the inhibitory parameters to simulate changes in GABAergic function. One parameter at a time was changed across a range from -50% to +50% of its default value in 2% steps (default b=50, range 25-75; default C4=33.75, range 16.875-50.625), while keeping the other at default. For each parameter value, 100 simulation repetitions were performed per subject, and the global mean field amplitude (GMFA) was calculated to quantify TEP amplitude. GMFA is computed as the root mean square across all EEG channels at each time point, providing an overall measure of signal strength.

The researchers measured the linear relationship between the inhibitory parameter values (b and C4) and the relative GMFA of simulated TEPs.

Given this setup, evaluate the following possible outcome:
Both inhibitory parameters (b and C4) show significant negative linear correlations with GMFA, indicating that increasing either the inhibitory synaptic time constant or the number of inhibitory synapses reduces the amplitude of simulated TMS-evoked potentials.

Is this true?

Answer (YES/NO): YES